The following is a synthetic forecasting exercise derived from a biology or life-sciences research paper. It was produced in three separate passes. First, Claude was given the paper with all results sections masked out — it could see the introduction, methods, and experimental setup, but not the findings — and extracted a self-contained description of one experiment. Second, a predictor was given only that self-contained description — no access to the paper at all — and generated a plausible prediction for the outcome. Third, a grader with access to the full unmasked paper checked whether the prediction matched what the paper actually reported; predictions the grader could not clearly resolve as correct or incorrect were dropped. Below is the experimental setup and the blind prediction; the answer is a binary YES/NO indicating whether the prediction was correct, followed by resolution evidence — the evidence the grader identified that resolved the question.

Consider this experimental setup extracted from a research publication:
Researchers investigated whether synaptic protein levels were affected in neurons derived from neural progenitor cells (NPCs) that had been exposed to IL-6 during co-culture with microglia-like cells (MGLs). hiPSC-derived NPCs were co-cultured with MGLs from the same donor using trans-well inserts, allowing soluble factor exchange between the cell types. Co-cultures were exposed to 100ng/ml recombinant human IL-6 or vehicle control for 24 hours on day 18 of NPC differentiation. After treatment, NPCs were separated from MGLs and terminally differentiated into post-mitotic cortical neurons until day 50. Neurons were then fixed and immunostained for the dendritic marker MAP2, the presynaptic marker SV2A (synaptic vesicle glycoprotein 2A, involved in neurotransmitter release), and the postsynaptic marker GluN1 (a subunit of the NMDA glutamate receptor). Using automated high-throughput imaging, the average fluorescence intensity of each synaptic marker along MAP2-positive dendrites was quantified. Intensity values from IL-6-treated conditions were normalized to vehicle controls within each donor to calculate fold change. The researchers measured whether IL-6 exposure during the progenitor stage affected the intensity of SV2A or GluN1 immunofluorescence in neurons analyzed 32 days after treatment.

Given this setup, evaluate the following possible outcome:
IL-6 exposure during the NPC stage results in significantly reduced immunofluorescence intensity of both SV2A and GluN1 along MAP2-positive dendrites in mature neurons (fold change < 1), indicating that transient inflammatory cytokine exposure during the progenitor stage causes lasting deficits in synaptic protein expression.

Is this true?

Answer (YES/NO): NO